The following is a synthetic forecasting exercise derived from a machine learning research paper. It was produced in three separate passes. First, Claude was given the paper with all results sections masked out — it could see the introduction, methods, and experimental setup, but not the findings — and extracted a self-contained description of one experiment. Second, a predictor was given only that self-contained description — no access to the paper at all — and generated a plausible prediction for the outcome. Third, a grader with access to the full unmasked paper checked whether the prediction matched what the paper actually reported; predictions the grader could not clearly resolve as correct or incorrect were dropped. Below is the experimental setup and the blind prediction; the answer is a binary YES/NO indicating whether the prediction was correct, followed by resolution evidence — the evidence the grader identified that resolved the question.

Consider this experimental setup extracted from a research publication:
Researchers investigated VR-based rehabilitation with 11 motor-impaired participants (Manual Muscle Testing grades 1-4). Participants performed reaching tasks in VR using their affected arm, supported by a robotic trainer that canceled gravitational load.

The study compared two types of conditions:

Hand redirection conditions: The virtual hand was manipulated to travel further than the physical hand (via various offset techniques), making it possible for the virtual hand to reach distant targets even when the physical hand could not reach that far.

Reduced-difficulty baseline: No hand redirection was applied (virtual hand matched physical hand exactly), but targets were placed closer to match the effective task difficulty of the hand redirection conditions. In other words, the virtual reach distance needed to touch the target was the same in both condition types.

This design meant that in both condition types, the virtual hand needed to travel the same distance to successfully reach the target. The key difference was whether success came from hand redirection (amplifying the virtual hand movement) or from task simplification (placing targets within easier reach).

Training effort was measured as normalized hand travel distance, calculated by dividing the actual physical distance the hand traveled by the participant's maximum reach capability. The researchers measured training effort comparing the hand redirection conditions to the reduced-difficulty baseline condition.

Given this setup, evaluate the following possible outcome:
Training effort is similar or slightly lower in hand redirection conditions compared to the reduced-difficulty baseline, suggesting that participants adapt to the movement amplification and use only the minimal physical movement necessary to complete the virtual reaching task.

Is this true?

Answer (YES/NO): NO